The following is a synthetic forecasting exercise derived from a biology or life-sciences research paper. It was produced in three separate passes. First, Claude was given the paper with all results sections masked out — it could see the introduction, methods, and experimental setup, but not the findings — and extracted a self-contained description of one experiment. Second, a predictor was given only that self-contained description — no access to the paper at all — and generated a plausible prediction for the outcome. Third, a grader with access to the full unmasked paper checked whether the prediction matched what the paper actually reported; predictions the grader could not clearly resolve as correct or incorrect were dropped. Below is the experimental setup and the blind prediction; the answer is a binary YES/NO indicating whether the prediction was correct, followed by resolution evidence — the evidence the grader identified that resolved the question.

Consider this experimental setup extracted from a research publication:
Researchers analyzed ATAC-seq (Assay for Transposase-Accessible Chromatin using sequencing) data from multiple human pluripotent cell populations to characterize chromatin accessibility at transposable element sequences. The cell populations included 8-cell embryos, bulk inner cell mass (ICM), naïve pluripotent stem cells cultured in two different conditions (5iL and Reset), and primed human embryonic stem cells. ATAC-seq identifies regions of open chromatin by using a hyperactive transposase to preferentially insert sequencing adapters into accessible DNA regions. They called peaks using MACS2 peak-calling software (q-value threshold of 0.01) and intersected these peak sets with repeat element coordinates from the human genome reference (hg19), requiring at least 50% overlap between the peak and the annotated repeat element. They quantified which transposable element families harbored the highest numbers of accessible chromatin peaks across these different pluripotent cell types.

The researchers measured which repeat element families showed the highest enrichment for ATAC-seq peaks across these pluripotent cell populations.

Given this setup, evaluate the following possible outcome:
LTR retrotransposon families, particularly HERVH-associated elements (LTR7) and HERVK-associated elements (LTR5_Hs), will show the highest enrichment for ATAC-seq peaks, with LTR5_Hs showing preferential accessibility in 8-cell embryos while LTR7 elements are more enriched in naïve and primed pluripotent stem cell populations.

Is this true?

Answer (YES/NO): YES